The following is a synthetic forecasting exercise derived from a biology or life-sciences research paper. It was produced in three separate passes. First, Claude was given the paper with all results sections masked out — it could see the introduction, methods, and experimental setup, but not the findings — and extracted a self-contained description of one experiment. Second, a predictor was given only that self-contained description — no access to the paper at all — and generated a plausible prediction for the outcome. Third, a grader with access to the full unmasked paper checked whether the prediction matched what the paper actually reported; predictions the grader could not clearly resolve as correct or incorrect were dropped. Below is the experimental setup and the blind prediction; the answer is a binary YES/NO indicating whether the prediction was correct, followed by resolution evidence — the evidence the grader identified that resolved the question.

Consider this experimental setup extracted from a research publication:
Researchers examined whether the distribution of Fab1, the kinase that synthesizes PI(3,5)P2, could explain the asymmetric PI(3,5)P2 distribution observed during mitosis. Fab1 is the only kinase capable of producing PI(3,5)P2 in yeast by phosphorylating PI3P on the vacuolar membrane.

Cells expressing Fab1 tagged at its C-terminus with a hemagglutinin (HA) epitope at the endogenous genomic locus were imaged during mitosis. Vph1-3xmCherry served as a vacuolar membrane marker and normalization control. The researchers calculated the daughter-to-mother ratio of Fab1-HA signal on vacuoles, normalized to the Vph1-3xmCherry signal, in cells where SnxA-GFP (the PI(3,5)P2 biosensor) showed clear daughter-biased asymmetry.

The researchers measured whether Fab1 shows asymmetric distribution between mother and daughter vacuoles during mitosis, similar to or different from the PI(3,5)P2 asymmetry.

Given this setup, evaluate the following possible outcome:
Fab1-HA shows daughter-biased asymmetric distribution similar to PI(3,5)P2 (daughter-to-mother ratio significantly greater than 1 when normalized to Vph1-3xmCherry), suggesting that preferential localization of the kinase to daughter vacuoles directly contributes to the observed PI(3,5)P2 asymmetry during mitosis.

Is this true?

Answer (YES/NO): NO